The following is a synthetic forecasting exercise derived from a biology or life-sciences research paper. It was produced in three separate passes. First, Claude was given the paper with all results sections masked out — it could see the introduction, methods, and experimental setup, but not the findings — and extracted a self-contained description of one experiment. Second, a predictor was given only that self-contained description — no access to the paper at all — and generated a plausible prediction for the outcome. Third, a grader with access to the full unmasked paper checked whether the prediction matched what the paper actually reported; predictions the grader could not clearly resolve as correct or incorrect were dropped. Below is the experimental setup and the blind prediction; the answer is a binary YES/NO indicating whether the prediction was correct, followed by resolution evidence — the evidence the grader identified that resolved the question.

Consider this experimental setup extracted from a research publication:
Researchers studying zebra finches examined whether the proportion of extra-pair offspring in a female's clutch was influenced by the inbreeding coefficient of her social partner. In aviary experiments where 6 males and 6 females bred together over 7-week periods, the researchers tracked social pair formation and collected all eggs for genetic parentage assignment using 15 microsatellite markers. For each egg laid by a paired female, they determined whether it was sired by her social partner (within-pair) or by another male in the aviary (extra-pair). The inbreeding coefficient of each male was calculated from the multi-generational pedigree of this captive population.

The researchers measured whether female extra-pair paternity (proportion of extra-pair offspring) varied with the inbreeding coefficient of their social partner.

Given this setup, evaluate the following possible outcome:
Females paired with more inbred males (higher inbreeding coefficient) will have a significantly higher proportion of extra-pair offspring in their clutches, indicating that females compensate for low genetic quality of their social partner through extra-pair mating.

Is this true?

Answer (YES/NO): NO